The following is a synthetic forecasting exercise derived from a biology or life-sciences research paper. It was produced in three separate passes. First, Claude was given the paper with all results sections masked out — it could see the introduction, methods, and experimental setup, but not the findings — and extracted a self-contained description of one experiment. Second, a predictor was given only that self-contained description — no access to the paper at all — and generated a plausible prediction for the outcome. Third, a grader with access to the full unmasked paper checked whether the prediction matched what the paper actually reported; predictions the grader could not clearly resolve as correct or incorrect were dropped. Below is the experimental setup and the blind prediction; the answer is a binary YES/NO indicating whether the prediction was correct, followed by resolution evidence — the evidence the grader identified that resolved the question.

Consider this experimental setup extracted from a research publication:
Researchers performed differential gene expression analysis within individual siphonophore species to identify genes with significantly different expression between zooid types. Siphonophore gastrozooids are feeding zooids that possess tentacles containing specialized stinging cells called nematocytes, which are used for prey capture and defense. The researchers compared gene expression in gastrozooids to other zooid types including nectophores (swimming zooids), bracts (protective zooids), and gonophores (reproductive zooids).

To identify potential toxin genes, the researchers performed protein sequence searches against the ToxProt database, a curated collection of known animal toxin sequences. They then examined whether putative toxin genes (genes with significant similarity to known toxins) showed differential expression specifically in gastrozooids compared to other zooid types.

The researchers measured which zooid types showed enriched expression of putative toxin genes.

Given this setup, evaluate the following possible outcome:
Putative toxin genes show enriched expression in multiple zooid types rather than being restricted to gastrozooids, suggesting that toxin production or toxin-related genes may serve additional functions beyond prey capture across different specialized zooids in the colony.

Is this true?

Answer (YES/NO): YES